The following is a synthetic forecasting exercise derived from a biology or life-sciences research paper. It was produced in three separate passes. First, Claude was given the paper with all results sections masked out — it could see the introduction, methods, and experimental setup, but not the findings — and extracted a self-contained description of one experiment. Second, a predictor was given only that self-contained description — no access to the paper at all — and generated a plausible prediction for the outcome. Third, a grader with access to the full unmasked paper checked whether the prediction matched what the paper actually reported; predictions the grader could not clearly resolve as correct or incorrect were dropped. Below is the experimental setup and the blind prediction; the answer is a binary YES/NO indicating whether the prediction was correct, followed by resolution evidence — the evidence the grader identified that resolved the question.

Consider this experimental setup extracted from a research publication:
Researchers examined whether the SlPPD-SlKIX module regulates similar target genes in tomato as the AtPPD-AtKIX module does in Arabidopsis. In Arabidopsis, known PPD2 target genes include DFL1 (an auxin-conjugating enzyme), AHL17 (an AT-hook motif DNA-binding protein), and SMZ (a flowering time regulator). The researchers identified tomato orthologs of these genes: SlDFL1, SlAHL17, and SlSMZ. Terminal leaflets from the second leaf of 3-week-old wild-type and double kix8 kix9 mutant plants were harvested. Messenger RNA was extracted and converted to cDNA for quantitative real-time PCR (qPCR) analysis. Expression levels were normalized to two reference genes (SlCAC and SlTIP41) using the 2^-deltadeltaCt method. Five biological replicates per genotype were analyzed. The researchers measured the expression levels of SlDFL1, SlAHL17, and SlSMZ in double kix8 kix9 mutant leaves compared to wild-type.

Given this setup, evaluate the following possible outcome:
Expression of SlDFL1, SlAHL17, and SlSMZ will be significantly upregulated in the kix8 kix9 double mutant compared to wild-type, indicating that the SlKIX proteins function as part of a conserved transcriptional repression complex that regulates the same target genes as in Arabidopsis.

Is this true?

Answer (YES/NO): YES